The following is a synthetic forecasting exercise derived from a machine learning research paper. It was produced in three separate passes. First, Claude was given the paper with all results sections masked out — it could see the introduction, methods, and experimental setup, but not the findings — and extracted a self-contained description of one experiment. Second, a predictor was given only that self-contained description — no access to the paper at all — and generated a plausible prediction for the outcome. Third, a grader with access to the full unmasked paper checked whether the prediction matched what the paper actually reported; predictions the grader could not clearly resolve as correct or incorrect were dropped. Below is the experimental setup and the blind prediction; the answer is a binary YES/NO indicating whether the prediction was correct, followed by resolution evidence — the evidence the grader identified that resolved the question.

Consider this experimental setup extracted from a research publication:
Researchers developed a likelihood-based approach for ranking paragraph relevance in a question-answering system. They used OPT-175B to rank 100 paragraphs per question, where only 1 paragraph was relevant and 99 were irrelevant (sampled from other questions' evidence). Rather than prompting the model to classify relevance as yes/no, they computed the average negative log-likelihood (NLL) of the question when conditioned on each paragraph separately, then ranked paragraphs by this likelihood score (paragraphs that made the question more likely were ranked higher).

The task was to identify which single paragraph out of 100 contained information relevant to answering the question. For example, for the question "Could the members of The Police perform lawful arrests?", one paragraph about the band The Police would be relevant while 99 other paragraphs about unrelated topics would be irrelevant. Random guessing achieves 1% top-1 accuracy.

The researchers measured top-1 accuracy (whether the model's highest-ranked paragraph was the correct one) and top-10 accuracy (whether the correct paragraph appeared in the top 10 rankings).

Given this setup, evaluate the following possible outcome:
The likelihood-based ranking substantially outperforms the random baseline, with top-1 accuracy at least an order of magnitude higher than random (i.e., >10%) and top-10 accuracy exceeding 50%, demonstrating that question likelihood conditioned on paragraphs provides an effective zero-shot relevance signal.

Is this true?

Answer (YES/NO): YES